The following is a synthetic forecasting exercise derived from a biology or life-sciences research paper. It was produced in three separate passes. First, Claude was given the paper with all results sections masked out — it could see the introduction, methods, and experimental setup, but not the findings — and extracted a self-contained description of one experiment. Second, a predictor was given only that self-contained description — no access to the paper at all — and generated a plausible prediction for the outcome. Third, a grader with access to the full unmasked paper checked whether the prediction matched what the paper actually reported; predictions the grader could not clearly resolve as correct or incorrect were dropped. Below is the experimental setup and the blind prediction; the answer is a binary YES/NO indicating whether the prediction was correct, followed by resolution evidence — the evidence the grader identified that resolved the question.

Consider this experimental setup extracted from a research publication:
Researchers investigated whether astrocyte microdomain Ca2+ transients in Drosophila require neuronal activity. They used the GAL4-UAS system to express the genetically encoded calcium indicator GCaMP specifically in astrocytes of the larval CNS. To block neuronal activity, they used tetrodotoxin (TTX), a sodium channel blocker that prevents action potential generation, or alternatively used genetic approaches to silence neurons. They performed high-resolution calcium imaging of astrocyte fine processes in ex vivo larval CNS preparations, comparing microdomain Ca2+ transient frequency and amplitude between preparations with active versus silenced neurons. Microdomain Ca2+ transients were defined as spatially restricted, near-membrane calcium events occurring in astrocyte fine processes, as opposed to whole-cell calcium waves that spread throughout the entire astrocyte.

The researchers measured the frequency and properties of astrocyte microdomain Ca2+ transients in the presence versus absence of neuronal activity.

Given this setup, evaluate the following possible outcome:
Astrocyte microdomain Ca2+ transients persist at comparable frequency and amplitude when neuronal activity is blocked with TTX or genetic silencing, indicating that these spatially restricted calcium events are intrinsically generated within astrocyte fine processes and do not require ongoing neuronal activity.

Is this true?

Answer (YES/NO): YES